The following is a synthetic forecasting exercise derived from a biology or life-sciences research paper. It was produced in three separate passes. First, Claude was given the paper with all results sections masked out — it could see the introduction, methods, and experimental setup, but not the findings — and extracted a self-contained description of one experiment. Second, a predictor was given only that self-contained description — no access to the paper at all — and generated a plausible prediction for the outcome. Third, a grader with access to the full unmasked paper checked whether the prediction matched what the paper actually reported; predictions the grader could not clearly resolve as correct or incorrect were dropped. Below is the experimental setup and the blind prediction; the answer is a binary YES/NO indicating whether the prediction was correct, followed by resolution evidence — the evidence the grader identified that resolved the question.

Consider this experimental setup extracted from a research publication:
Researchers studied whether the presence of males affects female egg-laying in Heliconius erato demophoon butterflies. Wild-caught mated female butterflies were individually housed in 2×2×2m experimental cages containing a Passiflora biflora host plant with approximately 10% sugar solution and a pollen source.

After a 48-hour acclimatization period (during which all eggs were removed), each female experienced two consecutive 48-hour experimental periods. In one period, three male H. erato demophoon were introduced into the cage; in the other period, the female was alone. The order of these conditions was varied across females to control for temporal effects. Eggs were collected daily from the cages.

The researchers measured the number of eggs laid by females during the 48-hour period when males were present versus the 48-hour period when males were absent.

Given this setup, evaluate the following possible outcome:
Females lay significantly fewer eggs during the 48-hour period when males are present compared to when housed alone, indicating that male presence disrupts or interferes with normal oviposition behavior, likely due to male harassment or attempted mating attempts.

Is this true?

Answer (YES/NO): YES